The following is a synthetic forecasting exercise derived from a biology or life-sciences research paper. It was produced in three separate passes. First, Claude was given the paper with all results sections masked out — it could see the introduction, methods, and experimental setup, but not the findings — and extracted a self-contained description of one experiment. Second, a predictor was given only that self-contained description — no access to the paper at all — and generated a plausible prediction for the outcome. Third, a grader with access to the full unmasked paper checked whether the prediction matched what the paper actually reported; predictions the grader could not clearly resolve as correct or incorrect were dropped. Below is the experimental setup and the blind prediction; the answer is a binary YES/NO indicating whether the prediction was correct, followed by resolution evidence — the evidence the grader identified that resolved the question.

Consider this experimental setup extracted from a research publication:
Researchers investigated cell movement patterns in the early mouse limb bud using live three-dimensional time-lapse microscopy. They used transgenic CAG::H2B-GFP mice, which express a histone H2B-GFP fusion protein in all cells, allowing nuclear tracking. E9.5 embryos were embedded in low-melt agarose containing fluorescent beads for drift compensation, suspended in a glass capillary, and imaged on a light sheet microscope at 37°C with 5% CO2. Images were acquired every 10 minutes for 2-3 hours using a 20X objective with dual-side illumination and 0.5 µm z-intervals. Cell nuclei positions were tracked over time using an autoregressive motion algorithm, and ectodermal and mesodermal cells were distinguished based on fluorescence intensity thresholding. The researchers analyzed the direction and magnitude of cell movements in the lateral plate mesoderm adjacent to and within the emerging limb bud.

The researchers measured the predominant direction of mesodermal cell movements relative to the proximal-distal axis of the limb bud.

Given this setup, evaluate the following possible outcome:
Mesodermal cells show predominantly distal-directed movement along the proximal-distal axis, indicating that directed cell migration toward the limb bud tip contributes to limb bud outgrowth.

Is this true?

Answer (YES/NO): NO